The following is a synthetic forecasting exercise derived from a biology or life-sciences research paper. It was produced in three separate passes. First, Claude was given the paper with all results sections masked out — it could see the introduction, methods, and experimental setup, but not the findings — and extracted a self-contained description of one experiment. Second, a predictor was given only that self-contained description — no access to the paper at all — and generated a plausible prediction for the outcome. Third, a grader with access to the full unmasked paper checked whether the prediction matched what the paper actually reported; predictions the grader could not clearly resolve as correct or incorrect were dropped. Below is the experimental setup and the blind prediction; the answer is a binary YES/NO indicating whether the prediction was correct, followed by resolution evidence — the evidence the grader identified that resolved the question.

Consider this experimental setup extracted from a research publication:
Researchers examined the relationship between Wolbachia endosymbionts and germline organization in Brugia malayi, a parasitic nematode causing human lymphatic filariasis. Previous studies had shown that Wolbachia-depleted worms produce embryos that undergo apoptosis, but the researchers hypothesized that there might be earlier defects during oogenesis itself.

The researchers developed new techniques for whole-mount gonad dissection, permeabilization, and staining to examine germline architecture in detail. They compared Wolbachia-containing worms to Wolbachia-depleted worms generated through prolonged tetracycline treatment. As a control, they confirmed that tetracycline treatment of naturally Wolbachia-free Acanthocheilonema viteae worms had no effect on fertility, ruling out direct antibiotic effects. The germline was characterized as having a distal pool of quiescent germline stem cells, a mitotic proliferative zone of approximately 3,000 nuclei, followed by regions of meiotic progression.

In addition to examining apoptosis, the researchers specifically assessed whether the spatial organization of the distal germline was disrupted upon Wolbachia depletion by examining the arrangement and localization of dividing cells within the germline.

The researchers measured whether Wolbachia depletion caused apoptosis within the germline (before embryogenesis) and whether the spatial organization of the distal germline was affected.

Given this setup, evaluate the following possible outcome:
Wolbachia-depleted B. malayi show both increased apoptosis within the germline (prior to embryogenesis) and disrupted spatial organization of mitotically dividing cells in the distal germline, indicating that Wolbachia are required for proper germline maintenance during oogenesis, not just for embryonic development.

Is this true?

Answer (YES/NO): NO